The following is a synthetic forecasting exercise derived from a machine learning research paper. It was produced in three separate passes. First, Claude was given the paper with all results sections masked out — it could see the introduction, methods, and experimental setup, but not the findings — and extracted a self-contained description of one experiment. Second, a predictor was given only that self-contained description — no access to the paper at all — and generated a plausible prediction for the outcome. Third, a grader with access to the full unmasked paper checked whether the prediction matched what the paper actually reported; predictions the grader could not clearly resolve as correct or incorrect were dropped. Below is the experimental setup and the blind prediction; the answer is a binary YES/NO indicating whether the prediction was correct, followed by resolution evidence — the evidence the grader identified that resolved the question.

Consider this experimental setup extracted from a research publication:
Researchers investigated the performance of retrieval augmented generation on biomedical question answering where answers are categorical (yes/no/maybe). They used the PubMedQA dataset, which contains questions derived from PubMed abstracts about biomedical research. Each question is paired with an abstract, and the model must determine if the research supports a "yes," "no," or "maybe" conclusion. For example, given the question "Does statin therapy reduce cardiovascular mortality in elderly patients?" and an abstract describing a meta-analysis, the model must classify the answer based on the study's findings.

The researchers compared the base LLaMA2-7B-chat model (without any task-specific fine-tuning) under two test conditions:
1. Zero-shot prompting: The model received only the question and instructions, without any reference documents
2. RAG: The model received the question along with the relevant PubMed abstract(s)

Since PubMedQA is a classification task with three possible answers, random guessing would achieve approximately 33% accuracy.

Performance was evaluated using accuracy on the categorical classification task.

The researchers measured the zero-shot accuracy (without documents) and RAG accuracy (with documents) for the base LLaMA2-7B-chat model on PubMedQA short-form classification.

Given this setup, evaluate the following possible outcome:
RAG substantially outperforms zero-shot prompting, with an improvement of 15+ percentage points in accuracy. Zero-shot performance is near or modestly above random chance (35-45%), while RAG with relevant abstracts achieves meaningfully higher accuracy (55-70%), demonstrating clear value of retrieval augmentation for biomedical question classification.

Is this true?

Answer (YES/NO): NO